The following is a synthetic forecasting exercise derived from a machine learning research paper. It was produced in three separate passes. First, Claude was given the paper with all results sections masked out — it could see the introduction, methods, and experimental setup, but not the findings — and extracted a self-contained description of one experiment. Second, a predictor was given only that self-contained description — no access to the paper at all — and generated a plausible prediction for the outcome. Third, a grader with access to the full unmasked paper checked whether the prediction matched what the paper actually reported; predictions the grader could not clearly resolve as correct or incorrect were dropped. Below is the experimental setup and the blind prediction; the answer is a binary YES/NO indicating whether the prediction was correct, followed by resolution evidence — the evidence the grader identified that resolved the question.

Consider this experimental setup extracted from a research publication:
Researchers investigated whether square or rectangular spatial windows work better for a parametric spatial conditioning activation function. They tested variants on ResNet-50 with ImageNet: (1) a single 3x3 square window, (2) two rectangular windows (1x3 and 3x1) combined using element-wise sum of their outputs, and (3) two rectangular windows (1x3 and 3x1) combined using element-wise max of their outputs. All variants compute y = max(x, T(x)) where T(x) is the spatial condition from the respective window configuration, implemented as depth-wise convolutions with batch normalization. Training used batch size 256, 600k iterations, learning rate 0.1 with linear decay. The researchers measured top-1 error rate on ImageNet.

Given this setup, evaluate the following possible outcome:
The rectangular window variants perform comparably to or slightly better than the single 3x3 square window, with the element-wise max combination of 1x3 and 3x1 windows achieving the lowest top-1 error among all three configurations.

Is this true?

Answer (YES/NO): NO